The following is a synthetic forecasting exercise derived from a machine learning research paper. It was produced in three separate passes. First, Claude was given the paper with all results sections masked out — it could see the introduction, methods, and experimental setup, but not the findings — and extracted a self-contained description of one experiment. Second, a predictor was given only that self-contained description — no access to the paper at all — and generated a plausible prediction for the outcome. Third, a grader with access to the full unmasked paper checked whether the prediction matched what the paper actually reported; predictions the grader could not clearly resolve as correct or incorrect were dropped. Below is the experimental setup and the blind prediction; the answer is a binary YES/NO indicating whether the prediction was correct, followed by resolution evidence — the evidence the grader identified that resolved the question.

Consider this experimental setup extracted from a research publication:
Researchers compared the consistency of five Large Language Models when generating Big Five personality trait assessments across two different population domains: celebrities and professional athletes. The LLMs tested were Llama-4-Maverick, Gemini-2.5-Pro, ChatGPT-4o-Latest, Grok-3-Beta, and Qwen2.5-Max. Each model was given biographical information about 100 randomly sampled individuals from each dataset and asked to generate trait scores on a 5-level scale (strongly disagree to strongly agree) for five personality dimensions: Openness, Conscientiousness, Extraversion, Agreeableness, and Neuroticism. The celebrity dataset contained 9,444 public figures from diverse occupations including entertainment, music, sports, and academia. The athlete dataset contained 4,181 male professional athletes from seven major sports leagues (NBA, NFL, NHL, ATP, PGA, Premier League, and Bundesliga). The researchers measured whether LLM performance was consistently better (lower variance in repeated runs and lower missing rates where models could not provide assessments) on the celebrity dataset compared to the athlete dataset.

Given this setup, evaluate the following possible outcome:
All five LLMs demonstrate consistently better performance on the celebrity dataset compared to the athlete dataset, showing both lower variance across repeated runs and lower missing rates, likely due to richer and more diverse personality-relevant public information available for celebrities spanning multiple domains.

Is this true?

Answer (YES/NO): NO